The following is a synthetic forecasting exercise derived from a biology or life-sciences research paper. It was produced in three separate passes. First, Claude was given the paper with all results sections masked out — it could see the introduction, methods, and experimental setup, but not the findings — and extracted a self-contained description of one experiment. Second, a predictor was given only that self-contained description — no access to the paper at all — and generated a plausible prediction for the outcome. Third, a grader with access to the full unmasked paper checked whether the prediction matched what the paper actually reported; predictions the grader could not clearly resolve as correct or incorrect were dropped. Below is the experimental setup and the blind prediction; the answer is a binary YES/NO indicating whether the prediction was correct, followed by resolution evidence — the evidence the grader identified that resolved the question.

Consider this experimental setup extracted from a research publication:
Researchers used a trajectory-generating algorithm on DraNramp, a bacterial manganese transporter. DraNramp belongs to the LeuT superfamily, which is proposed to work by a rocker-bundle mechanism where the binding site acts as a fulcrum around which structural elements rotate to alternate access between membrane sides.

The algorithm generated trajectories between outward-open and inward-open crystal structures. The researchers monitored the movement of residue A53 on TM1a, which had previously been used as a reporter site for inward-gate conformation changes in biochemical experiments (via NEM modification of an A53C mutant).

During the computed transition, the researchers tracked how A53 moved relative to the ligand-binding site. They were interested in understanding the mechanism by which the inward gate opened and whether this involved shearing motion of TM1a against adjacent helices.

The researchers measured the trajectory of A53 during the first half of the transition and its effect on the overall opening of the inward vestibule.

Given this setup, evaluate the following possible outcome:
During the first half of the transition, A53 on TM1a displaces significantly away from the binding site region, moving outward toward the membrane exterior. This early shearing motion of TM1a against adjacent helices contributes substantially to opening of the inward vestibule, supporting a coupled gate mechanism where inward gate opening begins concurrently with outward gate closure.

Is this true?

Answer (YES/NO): NO